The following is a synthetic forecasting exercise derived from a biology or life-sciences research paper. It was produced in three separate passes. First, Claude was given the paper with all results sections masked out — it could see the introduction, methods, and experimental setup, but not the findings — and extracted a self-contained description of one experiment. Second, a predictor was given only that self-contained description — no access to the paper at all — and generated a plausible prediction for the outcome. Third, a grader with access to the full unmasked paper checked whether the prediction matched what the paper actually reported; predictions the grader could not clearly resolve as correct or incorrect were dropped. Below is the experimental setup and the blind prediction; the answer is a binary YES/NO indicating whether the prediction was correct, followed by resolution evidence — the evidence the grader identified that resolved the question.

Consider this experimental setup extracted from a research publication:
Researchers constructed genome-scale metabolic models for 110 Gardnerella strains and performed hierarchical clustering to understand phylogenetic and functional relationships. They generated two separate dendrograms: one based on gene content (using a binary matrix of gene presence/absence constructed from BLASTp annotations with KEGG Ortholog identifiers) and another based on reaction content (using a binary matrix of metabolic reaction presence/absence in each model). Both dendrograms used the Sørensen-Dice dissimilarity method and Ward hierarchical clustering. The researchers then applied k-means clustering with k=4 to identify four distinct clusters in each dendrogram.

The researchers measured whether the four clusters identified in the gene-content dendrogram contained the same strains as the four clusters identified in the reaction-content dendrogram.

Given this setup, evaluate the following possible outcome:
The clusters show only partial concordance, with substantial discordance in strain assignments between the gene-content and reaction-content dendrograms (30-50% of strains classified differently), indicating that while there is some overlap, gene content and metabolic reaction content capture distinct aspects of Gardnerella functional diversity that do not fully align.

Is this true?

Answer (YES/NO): NO